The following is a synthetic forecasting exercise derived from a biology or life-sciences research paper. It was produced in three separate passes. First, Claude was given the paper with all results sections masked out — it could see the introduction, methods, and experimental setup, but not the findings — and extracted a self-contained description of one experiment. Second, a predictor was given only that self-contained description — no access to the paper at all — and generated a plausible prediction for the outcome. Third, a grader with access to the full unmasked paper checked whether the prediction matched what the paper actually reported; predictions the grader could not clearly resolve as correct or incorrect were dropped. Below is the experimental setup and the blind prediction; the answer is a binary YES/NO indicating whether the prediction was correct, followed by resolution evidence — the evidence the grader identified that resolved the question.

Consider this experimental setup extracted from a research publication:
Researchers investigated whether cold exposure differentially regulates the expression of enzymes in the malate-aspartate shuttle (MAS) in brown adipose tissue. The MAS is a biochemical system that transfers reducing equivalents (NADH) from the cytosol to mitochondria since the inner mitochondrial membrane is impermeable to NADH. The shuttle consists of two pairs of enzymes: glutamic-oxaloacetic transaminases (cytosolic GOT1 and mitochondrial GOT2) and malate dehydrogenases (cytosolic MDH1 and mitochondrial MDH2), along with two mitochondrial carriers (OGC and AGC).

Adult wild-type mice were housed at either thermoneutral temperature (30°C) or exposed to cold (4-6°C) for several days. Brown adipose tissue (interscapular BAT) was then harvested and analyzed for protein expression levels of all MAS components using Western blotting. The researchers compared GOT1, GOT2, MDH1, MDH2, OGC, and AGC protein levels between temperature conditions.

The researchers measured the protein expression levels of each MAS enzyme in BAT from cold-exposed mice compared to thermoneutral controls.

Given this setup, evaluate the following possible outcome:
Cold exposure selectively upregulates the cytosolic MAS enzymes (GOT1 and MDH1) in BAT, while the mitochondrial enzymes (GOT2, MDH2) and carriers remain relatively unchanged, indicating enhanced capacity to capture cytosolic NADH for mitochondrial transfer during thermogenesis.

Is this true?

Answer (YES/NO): NO